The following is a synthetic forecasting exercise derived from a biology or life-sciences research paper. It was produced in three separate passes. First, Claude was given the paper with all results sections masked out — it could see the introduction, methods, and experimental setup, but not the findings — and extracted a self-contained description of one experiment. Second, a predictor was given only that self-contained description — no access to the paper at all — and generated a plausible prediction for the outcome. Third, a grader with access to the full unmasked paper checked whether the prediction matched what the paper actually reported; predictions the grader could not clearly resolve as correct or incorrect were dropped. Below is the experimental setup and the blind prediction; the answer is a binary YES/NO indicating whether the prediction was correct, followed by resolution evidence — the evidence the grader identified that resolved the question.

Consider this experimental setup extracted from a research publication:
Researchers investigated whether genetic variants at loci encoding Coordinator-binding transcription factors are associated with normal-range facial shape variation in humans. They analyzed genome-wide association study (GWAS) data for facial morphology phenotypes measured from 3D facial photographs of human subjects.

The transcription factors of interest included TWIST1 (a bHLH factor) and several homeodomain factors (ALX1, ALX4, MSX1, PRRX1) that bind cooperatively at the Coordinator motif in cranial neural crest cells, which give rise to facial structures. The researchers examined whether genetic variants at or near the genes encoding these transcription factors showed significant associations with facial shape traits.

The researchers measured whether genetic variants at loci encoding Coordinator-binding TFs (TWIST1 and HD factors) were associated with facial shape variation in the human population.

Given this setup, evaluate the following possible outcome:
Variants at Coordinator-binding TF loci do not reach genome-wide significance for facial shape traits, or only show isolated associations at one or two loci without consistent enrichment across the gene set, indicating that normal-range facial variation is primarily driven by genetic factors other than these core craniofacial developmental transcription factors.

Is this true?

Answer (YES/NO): NO